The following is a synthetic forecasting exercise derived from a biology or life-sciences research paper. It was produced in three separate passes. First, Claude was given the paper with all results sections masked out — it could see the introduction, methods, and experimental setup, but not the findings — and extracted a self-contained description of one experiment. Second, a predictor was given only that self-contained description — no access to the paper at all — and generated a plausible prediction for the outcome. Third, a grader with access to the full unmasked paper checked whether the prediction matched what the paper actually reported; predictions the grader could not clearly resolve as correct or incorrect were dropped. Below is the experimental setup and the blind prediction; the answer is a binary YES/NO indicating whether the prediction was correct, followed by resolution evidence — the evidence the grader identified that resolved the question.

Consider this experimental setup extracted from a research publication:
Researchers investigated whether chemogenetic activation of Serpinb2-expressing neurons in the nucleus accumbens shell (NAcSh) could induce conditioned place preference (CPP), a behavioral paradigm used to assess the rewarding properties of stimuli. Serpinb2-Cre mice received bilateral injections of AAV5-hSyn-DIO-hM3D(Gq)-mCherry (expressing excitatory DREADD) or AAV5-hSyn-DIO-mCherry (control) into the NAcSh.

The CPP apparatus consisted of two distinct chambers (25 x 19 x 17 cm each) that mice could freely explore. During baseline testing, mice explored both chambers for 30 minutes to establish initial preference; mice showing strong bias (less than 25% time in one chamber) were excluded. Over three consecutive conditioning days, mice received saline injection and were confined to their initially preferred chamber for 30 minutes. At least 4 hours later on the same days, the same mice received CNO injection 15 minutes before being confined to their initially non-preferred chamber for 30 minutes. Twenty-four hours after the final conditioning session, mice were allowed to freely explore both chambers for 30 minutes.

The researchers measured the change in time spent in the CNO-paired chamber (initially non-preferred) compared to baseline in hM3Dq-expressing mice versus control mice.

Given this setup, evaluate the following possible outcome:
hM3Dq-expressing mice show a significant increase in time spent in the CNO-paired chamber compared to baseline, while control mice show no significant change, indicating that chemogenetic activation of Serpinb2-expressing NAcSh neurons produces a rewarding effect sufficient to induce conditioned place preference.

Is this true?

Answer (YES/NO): NO